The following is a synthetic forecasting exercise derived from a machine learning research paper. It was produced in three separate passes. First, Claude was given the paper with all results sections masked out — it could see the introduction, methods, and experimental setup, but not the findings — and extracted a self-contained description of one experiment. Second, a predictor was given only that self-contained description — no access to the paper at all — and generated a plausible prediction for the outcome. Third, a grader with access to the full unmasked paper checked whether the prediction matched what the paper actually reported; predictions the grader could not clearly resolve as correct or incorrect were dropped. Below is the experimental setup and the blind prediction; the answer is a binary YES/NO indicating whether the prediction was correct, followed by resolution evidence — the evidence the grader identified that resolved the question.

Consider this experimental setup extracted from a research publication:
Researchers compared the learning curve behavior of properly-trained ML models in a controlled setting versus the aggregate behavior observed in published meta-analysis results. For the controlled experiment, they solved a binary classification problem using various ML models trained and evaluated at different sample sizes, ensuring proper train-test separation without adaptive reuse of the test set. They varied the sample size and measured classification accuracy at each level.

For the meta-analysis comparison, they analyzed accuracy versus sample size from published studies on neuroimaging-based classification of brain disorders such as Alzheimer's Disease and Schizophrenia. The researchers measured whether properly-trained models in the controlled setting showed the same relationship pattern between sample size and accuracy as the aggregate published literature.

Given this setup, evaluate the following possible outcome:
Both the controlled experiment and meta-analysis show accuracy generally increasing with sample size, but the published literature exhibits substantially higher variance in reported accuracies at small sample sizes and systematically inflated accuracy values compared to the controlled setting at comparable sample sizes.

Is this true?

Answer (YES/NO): NO